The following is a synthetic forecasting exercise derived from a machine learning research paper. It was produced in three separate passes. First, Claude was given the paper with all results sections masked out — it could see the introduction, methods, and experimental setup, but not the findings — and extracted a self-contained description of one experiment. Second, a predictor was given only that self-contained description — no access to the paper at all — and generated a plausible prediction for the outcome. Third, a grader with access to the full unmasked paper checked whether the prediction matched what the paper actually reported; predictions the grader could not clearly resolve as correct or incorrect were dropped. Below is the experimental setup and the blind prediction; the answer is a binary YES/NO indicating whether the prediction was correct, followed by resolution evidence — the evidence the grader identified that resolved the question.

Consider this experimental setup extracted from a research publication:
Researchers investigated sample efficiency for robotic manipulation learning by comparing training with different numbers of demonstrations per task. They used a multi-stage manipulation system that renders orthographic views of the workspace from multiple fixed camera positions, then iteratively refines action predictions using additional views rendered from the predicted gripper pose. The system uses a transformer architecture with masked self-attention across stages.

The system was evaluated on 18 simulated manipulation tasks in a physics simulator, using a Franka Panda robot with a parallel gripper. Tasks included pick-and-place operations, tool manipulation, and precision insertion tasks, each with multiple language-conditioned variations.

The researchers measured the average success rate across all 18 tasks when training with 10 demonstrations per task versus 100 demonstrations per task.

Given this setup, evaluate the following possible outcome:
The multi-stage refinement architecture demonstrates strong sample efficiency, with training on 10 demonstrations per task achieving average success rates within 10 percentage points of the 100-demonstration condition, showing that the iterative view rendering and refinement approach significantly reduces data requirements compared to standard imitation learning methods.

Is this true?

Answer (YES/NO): NO